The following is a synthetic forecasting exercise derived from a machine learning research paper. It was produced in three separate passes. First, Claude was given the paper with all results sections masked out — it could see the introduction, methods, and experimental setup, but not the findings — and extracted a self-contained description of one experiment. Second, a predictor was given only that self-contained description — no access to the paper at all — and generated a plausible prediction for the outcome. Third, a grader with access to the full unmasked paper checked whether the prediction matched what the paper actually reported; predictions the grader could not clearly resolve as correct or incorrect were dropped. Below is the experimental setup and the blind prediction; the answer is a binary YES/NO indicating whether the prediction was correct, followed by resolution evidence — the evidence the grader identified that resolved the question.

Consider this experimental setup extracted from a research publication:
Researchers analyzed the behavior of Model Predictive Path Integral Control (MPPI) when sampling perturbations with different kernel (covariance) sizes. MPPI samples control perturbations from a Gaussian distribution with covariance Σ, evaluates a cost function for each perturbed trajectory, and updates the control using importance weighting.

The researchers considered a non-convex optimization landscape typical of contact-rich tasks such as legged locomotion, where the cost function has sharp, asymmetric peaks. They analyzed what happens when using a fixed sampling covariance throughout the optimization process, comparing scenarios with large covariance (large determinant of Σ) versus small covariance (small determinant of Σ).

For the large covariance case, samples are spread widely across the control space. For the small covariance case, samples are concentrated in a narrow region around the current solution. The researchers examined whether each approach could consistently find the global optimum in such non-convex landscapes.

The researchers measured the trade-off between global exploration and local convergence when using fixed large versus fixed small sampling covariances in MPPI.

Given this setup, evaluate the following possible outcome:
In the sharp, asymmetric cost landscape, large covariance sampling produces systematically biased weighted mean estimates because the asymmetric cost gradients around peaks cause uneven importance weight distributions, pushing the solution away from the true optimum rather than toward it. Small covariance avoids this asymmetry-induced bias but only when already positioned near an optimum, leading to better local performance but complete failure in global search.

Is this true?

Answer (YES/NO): NO